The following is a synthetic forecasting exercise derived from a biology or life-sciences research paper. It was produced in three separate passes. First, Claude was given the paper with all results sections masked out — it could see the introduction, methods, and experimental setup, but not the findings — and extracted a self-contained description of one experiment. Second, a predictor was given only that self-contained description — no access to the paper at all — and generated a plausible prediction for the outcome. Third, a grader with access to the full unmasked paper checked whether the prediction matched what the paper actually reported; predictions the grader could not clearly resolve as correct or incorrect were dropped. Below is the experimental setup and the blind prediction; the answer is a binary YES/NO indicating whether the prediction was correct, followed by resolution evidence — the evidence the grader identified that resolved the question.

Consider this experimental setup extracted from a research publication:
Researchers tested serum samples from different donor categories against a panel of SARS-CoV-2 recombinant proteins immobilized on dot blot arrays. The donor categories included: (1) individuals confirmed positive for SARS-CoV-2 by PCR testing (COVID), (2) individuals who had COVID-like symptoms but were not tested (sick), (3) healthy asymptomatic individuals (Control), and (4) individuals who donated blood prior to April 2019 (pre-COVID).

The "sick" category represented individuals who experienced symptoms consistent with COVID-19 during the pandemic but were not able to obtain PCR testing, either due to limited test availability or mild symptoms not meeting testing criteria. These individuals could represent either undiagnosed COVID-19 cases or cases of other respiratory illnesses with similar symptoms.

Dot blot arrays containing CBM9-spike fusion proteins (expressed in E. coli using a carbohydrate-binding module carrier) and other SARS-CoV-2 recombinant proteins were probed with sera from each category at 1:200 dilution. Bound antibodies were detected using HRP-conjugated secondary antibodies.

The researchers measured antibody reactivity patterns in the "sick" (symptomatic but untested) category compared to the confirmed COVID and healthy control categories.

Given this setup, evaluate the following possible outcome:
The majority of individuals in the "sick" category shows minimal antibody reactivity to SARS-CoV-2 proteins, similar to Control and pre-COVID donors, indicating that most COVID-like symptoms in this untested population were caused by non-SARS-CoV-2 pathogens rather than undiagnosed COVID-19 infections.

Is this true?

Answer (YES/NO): NO